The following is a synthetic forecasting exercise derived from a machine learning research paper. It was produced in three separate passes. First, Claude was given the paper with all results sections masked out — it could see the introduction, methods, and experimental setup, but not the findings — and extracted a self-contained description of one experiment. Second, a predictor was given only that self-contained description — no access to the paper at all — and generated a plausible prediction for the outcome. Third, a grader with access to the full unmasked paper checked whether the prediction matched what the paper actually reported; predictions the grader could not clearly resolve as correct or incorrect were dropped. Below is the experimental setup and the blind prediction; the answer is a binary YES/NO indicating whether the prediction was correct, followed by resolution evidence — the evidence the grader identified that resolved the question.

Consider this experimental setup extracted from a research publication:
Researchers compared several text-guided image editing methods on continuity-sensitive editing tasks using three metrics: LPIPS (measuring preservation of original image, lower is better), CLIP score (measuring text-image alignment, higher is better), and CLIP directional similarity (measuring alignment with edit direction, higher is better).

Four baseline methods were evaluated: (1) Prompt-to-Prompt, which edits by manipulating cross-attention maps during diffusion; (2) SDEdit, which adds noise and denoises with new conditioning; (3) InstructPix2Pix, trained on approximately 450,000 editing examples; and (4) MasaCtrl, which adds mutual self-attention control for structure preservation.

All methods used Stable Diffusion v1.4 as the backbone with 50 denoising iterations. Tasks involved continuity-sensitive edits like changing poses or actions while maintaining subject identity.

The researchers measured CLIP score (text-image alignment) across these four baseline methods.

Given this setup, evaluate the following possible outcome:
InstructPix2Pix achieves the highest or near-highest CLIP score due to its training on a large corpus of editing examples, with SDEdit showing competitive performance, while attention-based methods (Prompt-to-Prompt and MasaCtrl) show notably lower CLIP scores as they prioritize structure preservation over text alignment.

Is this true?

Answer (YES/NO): NO